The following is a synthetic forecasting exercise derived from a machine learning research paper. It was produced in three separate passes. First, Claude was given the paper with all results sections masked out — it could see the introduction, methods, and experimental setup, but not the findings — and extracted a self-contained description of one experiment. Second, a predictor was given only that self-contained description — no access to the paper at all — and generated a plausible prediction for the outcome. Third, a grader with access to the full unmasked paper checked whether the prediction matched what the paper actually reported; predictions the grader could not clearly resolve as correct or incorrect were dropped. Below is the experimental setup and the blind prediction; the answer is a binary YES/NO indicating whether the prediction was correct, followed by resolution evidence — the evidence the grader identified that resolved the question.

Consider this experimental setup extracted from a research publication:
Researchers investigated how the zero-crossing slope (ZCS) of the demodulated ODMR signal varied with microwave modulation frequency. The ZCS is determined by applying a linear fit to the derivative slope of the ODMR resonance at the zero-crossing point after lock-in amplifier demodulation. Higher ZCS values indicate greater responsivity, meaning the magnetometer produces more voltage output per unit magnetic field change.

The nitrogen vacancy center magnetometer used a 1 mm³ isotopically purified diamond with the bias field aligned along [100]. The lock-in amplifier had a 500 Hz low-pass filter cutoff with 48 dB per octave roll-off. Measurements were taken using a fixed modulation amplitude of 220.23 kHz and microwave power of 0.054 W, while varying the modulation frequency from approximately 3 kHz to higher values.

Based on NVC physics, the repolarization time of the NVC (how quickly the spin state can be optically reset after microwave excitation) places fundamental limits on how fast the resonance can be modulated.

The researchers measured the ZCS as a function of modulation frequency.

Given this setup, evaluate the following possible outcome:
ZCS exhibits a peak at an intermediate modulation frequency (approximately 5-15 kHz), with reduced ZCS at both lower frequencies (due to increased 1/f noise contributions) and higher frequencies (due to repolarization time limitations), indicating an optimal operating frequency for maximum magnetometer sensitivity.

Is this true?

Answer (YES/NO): NO